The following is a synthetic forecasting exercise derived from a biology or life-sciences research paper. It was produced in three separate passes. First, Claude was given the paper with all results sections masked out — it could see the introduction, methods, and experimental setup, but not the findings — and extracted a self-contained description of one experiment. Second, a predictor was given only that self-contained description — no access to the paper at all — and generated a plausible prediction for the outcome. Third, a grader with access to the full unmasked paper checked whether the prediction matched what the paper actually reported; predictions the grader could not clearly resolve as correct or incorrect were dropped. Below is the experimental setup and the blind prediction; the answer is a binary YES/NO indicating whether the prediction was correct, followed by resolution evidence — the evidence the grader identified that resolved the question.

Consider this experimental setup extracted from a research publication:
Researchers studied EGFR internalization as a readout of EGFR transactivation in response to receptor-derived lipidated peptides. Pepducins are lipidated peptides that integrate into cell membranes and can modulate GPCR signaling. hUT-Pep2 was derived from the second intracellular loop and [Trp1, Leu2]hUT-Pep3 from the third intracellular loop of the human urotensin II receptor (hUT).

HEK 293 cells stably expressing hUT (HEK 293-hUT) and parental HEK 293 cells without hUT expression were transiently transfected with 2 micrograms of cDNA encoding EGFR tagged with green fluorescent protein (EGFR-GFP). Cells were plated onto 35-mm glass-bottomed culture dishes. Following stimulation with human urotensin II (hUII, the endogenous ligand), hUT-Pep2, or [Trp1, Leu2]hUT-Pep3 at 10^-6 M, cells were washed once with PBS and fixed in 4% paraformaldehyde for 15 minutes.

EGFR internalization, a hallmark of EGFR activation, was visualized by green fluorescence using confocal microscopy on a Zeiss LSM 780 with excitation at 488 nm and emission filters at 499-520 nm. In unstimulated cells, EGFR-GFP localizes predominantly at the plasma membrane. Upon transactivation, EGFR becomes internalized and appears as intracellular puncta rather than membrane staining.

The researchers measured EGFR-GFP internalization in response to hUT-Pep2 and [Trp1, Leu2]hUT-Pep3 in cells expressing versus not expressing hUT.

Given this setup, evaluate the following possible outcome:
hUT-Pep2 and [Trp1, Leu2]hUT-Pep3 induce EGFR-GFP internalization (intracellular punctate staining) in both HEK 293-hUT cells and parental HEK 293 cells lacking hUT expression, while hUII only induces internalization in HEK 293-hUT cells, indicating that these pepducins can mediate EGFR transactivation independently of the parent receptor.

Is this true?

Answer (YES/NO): NO